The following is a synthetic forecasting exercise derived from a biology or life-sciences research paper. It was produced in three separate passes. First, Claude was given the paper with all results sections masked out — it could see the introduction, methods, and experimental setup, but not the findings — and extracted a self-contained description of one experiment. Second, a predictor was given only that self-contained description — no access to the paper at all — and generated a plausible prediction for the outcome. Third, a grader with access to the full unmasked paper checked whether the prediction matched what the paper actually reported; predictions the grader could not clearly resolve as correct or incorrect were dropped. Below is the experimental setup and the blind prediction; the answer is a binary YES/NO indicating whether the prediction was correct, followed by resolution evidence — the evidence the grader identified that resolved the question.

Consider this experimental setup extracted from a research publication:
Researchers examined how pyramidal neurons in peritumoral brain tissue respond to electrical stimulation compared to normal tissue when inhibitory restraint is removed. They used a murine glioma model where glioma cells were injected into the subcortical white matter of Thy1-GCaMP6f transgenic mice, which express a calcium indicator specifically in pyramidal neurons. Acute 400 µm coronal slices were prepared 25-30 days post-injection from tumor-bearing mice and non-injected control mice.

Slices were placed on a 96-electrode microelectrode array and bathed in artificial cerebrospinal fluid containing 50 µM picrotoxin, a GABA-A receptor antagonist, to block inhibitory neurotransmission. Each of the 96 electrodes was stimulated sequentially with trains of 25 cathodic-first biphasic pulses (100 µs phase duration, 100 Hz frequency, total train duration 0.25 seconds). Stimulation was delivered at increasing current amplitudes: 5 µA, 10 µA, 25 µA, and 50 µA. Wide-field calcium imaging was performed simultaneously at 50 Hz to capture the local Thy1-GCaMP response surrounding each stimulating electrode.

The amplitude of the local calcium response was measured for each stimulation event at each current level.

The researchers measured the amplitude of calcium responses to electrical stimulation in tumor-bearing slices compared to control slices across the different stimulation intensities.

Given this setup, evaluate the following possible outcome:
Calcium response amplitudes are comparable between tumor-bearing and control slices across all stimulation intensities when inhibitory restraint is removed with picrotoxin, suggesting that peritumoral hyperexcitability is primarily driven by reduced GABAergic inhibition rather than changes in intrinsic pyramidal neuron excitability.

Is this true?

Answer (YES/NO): NO